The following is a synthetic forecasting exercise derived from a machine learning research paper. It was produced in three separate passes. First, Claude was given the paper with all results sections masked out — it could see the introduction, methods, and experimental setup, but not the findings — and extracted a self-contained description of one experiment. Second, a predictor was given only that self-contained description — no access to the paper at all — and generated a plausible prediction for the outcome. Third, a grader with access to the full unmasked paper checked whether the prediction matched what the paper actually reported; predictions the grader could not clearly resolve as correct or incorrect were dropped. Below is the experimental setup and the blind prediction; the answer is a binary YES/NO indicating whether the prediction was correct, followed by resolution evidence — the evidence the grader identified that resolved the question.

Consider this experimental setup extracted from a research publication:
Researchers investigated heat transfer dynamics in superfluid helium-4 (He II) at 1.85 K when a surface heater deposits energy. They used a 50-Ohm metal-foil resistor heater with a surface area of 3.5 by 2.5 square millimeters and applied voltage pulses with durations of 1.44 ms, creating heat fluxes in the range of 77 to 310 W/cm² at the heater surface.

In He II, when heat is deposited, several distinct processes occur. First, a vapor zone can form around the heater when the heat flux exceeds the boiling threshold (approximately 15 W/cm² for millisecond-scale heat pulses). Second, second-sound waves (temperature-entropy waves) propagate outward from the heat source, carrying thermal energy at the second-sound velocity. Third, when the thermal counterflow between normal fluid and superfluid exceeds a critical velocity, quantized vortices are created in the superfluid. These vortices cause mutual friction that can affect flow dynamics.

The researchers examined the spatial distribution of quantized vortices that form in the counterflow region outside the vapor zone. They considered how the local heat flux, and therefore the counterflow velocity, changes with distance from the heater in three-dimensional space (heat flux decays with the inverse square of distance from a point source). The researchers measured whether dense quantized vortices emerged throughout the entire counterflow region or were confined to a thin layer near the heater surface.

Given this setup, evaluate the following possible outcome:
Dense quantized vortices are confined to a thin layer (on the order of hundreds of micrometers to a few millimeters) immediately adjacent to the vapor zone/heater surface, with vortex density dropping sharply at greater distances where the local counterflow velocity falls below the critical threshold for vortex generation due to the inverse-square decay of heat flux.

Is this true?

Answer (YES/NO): YES